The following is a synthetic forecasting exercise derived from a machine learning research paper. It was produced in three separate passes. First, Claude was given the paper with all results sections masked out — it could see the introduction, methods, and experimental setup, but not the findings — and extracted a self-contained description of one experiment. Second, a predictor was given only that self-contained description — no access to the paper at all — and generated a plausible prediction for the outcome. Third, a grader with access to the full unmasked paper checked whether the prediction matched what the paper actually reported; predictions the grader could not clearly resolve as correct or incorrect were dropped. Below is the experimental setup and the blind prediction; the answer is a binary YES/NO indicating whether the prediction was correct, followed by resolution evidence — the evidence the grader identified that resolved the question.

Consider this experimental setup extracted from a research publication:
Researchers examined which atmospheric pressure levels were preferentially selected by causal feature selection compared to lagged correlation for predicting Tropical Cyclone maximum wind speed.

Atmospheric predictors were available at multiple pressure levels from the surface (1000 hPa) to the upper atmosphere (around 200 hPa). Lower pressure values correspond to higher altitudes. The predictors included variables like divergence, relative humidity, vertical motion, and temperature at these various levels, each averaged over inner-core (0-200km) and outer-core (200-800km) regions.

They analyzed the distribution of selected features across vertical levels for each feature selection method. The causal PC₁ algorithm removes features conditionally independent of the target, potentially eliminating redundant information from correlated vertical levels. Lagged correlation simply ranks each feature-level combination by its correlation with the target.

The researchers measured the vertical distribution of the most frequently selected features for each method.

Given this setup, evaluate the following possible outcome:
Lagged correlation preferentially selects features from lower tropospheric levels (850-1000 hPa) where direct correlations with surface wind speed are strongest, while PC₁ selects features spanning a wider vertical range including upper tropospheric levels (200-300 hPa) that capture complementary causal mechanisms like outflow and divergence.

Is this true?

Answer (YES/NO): NO